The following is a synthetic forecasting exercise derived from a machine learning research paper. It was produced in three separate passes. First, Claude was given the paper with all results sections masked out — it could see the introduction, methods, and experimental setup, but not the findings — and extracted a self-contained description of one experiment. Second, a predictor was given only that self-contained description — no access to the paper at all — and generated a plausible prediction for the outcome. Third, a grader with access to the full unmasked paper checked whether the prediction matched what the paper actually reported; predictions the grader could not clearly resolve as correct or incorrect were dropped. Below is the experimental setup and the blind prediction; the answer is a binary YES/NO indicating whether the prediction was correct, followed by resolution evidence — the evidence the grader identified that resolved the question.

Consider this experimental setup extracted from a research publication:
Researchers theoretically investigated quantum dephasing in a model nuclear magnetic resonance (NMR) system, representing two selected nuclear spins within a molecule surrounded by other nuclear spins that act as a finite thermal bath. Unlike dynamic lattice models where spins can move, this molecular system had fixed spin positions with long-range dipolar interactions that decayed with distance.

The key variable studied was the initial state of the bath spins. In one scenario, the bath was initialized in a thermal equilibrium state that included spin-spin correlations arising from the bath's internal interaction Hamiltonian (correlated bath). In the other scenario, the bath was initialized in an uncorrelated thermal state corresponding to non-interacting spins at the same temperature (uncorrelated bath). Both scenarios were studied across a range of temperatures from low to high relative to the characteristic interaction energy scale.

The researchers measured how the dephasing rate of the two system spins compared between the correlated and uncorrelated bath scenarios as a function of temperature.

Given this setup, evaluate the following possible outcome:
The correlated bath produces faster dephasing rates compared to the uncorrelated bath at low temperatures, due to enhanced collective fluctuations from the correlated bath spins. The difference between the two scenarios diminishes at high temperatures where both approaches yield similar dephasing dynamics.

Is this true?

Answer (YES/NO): NO